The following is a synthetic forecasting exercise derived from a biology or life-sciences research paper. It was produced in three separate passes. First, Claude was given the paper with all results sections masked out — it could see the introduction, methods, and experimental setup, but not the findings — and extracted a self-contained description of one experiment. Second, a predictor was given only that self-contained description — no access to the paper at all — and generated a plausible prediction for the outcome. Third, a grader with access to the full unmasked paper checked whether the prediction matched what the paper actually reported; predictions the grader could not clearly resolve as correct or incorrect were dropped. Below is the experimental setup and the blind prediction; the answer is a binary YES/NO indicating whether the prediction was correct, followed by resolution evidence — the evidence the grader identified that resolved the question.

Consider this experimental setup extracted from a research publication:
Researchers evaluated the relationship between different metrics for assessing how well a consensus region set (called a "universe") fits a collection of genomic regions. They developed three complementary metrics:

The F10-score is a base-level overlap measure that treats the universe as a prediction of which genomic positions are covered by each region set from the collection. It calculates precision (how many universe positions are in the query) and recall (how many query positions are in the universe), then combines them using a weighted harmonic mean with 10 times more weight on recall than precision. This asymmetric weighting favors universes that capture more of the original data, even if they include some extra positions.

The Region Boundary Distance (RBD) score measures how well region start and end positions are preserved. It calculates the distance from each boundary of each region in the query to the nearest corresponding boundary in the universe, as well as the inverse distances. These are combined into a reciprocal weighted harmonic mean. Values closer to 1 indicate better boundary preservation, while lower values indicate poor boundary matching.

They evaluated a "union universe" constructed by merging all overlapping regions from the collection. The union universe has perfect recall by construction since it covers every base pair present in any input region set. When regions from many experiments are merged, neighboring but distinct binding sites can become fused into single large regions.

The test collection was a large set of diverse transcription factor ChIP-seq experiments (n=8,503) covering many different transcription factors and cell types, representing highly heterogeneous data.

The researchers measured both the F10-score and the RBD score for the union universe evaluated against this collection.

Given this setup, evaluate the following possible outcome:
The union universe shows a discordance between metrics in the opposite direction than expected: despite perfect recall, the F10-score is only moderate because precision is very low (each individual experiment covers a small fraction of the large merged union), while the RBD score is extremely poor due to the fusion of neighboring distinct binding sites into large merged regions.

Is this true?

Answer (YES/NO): NO